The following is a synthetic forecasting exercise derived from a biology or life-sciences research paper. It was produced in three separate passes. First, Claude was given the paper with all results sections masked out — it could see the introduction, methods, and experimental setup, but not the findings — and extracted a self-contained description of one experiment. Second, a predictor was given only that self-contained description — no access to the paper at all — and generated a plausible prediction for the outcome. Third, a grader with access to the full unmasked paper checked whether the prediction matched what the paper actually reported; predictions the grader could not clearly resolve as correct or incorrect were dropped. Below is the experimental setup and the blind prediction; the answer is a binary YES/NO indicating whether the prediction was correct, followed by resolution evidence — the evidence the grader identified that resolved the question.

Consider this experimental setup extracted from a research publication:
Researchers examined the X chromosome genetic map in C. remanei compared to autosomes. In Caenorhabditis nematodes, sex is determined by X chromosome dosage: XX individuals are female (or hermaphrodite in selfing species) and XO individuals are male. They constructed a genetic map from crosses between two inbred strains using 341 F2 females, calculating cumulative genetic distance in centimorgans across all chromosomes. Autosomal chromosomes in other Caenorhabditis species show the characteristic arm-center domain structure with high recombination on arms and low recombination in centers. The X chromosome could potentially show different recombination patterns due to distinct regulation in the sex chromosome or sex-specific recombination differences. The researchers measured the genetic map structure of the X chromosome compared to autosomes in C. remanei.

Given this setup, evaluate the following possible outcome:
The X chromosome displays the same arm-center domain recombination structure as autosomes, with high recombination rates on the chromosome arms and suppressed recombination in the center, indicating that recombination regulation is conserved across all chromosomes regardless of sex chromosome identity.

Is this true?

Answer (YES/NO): YES